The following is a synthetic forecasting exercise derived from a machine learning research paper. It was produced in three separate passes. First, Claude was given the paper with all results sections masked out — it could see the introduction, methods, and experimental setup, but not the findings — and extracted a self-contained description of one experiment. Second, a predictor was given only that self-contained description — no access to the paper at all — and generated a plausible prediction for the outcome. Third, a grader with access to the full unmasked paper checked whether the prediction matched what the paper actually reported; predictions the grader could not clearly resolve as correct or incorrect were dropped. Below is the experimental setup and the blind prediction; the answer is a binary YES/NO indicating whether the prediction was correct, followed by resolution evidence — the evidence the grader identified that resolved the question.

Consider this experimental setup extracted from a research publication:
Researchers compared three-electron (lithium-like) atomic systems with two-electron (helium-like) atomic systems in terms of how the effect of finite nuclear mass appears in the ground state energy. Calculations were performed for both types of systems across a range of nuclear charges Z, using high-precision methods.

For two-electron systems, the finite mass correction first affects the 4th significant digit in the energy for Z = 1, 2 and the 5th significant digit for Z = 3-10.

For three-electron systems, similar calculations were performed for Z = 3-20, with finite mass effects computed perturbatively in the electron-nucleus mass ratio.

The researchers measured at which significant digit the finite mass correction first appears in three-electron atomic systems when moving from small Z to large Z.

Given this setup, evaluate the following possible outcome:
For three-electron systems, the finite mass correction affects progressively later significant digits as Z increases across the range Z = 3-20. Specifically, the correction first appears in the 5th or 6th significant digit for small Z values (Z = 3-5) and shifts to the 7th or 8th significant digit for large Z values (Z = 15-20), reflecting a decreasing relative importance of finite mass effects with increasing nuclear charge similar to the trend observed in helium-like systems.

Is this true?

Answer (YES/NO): NO